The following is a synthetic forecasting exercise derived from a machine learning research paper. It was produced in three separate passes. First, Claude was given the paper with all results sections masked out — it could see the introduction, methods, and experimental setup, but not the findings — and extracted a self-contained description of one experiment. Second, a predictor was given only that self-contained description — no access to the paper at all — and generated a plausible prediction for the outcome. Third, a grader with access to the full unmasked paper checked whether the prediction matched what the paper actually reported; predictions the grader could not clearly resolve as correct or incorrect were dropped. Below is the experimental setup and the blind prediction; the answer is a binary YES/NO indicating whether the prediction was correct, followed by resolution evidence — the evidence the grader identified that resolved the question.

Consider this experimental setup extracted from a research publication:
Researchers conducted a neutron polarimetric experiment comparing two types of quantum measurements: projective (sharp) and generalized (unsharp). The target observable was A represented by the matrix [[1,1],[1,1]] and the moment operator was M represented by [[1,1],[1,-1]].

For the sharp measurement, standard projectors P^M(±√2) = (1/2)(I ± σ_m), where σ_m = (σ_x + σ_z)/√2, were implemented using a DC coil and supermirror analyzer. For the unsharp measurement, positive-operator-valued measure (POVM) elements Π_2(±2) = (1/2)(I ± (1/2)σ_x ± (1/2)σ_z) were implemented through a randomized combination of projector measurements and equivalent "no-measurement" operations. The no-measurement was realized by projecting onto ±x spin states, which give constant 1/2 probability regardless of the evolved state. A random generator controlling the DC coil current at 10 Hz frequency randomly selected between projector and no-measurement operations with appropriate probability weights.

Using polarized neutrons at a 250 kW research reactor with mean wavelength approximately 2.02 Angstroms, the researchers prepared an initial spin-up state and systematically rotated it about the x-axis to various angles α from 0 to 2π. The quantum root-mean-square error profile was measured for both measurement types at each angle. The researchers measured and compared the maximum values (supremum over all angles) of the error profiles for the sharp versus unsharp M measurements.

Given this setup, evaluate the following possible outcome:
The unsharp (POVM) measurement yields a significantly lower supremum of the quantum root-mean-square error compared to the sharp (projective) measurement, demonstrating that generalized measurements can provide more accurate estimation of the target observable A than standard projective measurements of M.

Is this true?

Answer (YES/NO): NO